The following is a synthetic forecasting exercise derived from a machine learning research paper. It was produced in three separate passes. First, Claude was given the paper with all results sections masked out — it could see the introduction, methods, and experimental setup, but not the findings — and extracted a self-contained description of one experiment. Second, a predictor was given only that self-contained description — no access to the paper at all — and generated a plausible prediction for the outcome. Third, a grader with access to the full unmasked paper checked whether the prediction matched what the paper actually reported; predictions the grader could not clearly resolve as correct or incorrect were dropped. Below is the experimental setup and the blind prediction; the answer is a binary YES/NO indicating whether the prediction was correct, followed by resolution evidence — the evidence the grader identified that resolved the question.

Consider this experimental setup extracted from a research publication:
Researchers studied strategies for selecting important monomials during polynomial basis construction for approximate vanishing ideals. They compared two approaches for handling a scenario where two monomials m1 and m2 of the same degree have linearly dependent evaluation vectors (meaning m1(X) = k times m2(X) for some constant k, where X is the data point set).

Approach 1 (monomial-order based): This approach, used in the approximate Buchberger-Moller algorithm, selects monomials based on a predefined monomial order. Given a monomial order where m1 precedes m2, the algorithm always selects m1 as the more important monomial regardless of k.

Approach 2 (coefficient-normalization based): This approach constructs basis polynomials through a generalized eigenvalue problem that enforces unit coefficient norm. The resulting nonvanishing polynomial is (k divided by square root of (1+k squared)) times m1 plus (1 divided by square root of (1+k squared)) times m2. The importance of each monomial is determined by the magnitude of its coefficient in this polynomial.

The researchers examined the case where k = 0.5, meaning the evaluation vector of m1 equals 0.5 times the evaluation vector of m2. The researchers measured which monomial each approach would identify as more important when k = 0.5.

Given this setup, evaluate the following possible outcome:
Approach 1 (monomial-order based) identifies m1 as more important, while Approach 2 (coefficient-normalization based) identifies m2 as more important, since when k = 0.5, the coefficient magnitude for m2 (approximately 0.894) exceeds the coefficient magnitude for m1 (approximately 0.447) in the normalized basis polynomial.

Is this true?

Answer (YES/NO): YES